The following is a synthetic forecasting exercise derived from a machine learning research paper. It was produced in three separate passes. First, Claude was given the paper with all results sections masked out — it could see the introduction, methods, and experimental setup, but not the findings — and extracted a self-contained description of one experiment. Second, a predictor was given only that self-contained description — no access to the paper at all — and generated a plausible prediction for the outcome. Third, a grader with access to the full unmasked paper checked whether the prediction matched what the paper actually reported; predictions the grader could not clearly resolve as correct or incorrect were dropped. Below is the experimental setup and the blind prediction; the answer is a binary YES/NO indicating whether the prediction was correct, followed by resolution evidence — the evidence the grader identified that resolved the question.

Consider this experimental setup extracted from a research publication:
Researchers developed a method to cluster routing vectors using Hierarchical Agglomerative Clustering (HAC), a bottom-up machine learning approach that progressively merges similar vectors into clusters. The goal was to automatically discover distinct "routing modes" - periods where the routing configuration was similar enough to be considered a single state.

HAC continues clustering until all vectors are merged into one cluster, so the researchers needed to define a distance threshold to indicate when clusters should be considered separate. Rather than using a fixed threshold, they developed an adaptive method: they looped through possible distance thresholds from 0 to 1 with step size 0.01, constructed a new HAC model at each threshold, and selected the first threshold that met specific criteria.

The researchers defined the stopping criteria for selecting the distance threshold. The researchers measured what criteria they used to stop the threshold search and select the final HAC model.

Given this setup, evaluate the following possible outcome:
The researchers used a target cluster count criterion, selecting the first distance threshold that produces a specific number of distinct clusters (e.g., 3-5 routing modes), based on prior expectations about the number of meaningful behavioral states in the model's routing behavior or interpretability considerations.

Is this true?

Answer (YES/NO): NO